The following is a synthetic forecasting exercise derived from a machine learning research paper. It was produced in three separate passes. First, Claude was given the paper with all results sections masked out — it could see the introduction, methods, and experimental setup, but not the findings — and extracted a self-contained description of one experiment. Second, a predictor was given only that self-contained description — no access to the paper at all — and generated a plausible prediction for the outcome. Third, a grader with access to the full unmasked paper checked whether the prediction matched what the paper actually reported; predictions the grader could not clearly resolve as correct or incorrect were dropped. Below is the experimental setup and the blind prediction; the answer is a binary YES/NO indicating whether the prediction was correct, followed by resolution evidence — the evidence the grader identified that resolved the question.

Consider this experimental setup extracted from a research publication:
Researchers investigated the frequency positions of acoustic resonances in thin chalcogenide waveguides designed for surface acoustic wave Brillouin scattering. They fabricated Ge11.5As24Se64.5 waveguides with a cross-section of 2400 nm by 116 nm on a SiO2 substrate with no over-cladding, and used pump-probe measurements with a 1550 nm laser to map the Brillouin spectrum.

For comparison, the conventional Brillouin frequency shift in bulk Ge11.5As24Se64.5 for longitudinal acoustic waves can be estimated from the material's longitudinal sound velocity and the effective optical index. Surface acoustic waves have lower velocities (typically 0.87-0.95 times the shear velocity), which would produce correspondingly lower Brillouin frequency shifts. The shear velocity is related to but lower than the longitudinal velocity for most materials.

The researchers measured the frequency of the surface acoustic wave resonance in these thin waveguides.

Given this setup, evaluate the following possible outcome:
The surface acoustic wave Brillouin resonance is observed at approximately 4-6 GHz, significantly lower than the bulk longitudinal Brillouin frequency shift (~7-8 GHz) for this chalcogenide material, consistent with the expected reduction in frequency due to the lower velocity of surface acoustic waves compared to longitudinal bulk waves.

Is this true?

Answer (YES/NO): NO